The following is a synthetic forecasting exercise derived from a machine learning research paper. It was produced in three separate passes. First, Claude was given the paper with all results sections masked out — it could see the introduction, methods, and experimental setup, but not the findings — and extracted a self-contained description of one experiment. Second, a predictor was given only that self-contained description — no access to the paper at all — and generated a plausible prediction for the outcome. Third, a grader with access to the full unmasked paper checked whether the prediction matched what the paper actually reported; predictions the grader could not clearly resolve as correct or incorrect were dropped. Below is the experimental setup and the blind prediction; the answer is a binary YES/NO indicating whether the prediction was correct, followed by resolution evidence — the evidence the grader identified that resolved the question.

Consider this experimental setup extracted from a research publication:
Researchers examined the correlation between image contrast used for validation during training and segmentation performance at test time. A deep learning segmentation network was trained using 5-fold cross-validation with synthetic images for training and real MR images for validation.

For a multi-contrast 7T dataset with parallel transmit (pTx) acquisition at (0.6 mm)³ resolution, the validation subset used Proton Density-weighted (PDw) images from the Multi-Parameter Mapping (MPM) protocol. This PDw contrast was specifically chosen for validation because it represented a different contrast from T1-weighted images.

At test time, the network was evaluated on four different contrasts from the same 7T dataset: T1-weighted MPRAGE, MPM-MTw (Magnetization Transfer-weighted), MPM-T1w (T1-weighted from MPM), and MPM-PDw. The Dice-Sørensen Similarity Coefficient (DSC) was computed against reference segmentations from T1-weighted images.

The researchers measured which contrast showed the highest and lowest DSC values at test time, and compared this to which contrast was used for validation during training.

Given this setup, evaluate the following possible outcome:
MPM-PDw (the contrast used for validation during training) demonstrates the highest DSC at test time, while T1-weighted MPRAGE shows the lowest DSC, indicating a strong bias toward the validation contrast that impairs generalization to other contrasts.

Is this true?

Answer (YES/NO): NO